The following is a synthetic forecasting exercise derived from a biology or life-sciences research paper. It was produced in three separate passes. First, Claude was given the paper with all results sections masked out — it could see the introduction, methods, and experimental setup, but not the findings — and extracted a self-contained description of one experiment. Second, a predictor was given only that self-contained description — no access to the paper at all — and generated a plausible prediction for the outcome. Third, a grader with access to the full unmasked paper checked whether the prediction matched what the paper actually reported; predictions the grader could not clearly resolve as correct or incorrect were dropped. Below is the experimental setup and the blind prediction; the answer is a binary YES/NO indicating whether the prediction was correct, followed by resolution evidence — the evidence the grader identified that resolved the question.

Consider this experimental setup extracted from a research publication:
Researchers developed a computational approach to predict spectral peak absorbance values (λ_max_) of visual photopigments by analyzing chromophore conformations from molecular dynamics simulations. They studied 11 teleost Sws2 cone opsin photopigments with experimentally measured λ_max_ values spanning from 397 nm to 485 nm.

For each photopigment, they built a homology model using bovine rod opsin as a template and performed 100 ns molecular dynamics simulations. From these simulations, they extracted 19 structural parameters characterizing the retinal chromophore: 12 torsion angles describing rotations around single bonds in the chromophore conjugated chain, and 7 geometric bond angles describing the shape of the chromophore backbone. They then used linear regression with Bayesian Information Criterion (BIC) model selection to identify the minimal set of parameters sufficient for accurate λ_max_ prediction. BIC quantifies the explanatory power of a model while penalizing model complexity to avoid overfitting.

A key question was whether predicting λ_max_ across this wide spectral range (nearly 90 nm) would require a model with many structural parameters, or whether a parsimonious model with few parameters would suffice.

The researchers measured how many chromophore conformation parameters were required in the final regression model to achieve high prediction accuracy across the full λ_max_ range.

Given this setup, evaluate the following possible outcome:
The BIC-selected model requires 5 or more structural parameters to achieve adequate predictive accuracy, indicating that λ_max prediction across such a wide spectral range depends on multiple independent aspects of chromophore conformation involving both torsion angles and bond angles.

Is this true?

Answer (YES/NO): NO